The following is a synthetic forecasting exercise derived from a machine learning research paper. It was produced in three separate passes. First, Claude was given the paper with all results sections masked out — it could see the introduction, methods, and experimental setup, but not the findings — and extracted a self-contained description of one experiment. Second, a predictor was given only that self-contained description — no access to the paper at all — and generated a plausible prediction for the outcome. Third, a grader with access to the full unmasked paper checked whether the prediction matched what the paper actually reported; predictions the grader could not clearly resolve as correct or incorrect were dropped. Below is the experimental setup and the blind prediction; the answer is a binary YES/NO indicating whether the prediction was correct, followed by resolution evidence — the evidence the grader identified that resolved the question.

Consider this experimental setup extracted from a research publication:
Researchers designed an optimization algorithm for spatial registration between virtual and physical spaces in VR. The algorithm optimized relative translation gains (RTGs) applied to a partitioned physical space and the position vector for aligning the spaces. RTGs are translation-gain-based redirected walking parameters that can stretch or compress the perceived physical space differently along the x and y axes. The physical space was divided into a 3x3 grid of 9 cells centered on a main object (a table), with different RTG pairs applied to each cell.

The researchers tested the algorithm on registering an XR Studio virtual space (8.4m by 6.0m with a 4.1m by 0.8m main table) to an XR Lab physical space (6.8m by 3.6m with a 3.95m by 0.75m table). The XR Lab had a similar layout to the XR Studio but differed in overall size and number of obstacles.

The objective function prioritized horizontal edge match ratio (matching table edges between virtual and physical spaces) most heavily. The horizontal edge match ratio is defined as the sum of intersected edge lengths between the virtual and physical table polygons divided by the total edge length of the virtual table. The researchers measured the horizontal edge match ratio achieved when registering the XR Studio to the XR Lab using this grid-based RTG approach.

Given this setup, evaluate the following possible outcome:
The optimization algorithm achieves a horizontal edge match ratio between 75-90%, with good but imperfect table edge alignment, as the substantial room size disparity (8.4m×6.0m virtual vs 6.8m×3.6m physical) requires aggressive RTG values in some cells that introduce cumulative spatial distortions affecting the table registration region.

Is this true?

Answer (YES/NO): NO